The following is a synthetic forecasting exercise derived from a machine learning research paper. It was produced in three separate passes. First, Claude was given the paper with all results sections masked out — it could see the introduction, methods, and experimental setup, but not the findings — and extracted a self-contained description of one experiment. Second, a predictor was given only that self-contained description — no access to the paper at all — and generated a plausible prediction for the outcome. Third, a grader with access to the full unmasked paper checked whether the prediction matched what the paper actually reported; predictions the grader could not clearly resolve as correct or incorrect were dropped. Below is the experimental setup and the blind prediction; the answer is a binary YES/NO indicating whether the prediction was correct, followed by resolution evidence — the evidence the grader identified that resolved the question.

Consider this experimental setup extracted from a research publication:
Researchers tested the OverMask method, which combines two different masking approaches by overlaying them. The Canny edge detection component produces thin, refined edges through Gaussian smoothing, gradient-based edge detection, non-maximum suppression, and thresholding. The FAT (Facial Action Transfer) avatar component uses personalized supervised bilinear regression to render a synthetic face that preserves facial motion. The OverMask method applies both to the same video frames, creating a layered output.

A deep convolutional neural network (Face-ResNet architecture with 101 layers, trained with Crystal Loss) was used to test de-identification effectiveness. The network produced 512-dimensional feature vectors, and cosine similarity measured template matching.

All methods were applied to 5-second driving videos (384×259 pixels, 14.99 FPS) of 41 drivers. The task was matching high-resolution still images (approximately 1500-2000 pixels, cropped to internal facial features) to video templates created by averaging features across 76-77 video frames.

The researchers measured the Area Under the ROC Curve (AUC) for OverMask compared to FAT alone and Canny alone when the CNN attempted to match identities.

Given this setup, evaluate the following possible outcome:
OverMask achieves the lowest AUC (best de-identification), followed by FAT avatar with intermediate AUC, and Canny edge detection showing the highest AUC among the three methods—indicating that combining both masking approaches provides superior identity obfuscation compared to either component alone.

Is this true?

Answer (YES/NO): NO